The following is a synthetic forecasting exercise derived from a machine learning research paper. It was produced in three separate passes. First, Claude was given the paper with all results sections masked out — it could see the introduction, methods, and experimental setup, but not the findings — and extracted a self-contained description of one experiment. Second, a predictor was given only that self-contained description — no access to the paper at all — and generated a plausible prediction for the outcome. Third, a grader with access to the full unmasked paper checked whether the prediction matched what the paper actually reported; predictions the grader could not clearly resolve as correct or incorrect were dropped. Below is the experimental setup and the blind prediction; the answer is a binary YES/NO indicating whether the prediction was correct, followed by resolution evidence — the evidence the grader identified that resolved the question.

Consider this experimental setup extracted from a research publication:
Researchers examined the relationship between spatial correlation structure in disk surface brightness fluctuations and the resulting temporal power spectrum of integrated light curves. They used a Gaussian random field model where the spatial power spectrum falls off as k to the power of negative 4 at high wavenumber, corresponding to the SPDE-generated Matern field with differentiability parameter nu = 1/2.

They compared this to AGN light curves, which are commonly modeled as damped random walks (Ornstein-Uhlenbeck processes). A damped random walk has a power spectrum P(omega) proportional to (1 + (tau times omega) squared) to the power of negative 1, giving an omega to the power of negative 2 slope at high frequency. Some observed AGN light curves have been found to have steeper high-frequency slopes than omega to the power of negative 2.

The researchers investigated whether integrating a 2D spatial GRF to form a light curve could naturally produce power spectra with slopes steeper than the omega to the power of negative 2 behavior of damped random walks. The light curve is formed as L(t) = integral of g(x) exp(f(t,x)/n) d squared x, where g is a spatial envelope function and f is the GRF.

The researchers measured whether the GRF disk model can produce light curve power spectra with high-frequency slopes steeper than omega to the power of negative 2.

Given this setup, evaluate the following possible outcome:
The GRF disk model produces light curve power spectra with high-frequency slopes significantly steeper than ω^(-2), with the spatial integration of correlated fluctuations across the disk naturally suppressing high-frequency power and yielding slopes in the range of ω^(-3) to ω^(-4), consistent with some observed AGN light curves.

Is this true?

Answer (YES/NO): YES